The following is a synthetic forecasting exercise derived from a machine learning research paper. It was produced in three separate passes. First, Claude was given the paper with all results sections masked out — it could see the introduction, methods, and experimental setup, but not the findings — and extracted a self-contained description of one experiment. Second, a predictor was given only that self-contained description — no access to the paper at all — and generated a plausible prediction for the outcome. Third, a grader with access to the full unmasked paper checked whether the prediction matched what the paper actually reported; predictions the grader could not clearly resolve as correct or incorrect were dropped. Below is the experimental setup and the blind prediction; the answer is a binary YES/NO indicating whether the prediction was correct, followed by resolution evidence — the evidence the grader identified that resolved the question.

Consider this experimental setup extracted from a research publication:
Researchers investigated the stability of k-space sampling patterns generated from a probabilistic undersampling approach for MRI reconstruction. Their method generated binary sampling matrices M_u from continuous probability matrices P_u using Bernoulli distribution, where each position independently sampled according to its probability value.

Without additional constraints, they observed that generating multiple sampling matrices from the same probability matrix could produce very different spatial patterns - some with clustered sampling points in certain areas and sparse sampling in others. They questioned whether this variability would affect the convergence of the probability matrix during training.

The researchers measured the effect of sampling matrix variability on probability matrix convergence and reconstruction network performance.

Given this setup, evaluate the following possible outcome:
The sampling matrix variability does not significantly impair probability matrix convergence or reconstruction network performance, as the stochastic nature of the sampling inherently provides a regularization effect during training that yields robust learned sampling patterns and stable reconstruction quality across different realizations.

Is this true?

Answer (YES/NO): NO